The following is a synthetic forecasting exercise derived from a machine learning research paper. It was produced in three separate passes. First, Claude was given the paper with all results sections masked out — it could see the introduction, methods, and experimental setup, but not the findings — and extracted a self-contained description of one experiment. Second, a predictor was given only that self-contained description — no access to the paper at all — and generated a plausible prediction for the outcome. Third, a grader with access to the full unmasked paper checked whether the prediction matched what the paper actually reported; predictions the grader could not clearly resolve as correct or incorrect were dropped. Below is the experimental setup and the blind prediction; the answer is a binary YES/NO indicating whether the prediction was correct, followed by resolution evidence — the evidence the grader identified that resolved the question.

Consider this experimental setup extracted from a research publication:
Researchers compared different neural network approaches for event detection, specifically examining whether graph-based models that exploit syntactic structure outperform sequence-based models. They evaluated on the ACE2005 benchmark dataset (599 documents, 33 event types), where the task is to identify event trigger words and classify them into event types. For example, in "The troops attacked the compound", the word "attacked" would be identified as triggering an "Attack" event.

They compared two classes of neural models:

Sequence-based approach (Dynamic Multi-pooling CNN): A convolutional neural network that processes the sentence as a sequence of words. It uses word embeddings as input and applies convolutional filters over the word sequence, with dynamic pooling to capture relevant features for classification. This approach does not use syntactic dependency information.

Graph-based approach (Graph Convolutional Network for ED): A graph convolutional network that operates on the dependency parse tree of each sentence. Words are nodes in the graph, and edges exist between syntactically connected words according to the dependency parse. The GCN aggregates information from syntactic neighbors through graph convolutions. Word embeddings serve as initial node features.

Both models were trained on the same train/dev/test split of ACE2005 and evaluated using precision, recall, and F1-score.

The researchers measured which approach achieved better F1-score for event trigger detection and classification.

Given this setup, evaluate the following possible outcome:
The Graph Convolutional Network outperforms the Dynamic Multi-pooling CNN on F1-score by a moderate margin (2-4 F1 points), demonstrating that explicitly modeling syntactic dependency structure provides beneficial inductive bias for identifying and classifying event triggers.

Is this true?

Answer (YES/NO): YES